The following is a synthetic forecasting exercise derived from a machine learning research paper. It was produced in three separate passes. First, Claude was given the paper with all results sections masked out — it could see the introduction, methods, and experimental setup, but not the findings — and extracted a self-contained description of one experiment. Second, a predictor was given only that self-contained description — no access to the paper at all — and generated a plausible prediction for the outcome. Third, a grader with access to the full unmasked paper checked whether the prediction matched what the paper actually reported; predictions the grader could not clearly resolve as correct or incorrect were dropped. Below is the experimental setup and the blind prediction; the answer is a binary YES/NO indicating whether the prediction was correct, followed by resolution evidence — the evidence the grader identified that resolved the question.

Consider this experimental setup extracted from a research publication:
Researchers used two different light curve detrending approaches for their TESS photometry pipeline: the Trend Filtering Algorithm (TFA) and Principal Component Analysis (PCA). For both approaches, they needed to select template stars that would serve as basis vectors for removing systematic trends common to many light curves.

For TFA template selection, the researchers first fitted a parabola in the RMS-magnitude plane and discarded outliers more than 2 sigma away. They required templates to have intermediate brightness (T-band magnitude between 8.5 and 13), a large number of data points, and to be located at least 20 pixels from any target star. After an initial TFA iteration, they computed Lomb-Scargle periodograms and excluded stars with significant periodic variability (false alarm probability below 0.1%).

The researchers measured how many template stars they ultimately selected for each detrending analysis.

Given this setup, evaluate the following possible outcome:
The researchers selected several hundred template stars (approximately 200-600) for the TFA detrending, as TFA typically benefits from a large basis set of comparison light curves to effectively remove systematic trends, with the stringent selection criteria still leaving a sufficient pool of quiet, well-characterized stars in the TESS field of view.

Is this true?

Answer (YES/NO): NO